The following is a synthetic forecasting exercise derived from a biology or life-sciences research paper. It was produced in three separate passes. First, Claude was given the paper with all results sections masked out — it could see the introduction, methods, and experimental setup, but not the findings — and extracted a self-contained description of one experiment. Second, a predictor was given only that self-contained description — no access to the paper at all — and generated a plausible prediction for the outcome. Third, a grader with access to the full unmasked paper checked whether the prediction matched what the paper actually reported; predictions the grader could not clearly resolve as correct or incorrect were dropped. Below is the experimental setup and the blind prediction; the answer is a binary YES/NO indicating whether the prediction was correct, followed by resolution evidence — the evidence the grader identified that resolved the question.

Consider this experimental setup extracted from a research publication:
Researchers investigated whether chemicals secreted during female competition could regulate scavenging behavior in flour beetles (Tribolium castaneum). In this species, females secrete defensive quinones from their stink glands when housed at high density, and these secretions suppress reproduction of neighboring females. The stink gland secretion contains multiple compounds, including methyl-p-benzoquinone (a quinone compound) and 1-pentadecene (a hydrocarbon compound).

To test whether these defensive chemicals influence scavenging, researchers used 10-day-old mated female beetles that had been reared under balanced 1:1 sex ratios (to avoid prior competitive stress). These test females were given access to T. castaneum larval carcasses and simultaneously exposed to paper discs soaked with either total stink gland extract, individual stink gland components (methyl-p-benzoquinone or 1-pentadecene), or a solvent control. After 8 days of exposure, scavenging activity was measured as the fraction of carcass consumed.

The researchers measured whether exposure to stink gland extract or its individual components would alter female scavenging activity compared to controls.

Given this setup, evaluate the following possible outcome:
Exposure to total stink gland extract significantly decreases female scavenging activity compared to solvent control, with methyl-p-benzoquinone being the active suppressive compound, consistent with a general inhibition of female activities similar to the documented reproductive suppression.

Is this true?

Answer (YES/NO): NO